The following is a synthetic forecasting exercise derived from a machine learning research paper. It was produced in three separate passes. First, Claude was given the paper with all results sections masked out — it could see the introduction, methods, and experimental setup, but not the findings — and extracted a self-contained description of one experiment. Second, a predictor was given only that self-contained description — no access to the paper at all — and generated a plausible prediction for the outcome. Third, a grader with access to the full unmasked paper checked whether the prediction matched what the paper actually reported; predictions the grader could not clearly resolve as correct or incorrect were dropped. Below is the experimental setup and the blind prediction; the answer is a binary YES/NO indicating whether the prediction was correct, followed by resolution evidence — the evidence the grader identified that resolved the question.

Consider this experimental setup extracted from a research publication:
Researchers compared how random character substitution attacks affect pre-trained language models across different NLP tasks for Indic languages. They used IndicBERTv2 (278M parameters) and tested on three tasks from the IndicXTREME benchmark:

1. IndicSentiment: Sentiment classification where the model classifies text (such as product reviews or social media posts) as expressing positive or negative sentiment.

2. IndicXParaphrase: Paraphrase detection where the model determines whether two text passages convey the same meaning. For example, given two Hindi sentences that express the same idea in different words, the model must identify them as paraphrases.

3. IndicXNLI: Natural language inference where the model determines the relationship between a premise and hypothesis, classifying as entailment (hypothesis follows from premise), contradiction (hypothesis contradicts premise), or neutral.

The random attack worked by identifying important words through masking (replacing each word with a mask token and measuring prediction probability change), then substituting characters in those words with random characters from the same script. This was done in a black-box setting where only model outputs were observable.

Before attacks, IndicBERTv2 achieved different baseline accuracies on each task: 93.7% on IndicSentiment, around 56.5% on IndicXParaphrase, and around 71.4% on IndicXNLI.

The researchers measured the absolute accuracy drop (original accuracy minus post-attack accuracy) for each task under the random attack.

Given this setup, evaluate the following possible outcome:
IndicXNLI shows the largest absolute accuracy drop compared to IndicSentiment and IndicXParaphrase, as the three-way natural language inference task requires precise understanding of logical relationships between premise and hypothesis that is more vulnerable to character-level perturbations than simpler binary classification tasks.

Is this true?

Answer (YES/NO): NO